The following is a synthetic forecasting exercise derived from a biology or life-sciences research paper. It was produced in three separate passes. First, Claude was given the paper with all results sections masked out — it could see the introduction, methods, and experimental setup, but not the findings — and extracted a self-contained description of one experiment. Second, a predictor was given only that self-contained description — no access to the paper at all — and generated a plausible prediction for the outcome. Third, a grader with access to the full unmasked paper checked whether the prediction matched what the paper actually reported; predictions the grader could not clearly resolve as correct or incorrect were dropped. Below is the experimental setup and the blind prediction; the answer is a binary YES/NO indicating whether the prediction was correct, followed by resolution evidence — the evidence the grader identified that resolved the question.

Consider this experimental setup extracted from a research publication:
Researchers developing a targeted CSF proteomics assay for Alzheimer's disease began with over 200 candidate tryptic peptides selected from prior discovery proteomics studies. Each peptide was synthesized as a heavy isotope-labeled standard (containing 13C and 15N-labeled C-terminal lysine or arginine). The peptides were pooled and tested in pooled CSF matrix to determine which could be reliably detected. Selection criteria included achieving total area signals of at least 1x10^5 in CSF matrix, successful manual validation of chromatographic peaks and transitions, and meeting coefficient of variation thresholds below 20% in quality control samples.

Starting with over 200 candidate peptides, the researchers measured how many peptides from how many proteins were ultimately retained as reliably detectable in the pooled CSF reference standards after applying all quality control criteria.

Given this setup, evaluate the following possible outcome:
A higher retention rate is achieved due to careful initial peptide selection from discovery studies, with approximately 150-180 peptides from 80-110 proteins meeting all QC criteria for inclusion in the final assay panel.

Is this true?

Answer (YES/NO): NO